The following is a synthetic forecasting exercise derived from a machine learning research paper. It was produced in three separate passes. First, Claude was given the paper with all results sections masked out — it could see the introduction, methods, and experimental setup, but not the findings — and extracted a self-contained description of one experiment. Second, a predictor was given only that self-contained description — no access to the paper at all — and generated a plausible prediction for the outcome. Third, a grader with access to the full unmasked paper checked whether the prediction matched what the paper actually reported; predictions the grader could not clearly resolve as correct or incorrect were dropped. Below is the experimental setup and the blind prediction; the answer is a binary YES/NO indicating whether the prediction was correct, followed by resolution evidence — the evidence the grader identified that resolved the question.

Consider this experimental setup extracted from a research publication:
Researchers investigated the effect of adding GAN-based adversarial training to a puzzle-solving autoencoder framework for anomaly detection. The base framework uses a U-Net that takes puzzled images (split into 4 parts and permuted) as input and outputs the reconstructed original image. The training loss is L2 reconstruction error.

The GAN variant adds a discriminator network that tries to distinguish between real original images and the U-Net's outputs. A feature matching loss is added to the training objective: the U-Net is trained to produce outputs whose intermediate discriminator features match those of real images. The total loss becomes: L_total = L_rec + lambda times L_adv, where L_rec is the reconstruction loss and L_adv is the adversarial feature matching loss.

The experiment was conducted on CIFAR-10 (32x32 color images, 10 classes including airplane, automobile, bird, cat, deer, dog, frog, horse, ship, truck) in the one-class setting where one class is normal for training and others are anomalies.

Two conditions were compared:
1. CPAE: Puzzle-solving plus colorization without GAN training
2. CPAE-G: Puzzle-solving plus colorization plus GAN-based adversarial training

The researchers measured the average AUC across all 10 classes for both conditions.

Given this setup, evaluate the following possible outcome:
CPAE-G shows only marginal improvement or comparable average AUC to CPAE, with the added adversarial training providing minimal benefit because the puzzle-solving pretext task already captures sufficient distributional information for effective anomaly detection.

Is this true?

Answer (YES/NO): NO